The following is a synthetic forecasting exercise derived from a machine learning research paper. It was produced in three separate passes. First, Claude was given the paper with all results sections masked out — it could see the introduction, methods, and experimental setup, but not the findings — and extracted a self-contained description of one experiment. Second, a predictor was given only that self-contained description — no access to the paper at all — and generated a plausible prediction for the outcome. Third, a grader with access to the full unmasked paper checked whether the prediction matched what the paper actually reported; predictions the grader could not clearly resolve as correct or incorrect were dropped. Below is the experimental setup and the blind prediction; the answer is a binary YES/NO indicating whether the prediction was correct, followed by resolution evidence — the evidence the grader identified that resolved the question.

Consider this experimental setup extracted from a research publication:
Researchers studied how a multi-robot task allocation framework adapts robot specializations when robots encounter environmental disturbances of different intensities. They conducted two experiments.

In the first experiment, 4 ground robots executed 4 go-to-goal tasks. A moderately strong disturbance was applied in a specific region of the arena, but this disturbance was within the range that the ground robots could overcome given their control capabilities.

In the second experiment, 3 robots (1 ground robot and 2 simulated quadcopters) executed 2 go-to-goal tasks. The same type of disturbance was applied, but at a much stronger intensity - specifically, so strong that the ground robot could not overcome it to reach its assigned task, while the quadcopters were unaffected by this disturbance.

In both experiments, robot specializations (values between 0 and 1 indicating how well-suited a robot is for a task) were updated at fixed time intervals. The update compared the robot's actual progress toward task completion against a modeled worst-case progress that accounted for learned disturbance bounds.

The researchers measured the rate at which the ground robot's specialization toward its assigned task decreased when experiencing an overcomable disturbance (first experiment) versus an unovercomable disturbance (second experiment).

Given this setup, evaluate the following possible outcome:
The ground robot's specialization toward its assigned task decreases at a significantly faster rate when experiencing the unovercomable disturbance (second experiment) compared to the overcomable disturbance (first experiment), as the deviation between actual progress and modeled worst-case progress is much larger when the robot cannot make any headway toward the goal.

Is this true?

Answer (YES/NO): YES